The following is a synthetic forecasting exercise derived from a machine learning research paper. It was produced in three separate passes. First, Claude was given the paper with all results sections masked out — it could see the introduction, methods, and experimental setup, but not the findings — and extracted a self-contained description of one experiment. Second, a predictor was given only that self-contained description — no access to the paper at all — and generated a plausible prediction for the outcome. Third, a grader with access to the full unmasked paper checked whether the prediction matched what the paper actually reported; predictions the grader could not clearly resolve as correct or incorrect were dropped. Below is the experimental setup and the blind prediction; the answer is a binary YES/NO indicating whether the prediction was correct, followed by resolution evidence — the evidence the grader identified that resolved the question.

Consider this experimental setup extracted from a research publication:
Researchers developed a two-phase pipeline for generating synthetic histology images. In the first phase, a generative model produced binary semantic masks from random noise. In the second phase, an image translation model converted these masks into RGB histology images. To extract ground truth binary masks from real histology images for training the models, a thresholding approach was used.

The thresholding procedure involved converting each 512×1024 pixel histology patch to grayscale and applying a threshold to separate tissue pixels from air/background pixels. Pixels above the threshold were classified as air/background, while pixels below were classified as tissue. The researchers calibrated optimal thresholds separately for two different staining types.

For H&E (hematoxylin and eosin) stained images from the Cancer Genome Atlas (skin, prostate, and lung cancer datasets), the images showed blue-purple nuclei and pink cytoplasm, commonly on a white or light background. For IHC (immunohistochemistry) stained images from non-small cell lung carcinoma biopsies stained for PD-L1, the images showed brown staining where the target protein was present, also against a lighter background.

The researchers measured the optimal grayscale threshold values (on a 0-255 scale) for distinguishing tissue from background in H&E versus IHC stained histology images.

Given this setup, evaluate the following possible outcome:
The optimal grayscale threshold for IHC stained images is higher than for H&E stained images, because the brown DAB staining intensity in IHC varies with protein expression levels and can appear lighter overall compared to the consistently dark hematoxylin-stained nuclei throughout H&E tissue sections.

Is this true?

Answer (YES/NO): YES